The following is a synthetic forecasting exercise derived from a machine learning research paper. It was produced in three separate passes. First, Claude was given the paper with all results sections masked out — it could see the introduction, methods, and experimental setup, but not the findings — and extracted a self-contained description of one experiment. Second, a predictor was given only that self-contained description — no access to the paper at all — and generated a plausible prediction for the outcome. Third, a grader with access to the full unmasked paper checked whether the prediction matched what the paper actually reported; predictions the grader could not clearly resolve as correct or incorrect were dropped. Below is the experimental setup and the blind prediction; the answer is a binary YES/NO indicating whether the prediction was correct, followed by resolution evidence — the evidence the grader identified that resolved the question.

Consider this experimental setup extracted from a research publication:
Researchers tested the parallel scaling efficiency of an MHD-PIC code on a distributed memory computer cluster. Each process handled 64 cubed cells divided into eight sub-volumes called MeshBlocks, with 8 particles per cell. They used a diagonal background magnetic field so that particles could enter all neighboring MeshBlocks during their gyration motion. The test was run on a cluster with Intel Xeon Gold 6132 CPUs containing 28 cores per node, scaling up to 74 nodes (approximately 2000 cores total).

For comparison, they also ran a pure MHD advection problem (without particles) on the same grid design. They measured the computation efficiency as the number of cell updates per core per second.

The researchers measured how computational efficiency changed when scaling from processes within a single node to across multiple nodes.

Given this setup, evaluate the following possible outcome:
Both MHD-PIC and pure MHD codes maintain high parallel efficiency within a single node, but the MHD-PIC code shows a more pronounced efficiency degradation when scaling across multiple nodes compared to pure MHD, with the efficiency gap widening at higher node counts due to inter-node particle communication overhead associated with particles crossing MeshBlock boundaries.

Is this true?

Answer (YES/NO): NO